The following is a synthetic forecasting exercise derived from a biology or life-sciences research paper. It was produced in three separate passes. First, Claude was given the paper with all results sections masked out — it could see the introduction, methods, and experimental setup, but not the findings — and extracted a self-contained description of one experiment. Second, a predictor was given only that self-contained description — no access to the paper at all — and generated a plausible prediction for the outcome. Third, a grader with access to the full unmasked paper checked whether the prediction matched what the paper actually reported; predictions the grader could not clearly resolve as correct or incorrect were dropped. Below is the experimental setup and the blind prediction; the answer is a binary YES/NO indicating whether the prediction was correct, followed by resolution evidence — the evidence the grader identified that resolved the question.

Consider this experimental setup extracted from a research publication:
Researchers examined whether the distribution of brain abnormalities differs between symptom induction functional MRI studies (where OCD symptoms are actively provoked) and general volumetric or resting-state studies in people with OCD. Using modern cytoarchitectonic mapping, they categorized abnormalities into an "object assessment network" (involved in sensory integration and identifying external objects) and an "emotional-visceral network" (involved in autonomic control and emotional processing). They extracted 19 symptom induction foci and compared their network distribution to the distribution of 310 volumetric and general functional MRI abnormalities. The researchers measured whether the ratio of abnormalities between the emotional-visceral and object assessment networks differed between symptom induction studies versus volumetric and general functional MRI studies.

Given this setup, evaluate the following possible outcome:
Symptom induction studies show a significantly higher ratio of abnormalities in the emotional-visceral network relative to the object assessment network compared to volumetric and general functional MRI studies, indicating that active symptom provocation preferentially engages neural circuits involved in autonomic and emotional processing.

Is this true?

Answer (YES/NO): NO